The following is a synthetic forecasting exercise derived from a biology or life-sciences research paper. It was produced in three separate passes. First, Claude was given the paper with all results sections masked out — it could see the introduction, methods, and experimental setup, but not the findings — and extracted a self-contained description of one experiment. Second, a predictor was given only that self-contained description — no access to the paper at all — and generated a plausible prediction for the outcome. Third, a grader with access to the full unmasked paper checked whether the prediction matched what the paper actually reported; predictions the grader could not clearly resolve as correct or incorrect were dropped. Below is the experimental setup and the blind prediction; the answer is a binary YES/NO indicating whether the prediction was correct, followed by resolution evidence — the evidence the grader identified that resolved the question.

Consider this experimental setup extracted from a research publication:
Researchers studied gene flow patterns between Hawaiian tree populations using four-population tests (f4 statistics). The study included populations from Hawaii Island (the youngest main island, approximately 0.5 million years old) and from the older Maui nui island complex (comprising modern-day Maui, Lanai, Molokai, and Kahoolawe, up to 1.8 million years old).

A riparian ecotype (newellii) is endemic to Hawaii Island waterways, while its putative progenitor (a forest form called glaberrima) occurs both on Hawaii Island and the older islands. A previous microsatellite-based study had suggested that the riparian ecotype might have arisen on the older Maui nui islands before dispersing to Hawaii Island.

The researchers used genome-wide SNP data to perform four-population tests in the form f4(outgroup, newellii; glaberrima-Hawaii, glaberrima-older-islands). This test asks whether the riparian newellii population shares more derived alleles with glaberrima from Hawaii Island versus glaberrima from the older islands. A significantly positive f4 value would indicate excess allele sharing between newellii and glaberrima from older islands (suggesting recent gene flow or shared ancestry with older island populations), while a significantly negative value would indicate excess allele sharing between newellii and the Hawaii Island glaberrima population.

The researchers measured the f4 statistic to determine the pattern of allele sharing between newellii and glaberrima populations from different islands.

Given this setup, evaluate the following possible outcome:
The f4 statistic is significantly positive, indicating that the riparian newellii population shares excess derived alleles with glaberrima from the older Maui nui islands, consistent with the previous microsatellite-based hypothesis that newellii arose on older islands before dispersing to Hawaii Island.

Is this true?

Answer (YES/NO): NO